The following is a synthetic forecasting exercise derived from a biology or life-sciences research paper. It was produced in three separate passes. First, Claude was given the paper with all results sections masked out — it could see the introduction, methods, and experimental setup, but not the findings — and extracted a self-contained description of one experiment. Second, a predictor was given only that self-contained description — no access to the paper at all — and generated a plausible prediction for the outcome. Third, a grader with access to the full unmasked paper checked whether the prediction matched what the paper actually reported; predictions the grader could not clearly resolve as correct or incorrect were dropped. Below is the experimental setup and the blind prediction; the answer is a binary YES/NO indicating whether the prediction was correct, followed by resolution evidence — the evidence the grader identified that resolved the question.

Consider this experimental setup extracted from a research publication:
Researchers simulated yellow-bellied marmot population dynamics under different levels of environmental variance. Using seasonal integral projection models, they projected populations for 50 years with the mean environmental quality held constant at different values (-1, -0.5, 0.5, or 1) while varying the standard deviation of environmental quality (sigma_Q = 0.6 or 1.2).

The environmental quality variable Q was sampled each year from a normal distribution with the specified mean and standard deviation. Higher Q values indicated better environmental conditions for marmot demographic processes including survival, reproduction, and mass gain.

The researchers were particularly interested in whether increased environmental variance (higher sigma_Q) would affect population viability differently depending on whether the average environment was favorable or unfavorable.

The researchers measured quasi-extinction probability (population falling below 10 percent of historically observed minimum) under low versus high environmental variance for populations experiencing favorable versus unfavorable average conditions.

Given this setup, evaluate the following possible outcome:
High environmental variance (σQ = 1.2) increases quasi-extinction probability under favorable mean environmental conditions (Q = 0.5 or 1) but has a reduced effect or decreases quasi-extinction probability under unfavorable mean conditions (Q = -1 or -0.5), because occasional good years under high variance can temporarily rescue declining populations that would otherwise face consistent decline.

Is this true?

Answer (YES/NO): NO